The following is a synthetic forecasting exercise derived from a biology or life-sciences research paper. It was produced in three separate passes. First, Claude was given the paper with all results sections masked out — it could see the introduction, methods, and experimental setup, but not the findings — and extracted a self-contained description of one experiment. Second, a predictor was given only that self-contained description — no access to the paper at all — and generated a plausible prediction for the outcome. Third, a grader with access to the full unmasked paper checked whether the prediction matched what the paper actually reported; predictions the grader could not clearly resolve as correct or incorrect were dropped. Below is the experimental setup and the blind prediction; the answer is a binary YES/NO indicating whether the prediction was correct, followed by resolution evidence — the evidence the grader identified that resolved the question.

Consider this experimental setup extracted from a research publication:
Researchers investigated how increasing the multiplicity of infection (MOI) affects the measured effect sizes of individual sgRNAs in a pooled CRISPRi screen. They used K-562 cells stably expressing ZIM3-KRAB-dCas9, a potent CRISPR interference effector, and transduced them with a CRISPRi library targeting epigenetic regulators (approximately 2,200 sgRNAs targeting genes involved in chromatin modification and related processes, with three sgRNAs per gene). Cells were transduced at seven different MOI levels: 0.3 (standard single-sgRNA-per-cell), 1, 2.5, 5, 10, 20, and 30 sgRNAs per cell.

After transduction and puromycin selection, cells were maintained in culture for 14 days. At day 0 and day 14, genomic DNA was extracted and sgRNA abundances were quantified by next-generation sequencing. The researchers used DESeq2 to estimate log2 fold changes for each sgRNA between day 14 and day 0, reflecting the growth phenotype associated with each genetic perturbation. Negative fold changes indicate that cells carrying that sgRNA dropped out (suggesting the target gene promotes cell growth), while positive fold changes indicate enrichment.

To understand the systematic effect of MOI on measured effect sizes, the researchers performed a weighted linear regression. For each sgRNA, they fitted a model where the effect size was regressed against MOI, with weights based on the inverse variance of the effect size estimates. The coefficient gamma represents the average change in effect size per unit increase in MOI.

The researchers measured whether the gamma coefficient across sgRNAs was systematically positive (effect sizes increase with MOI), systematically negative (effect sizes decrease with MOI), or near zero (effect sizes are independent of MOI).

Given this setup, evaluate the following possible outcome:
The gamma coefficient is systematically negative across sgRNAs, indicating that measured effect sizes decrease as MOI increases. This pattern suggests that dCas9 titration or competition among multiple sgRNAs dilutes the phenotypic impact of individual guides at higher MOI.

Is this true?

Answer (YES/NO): NO